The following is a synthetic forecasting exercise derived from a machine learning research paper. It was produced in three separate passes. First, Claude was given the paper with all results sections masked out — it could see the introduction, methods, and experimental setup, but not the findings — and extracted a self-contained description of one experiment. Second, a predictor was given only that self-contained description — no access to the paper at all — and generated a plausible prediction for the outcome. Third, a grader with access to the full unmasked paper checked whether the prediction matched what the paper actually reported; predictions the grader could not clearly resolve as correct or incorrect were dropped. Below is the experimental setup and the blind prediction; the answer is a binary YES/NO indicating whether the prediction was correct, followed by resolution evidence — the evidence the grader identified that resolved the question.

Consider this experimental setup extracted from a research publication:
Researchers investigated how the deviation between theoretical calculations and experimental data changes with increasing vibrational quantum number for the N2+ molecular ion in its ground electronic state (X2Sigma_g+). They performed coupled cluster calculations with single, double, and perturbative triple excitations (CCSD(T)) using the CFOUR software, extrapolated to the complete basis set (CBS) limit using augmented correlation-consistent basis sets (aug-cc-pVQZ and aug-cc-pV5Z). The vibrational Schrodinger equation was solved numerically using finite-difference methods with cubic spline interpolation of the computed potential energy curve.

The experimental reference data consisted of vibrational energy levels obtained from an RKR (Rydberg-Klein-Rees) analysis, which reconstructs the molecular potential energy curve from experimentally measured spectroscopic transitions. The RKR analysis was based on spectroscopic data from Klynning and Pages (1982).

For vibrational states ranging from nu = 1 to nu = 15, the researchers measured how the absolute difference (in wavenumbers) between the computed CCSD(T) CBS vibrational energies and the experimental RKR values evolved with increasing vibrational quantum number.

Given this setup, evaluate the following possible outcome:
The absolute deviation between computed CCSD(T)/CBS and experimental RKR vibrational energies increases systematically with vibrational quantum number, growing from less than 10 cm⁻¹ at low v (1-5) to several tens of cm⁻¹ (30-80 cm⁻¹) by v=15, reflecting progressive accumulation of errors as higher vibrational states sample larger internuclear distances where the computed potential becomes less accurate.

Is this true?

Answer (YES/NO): NO